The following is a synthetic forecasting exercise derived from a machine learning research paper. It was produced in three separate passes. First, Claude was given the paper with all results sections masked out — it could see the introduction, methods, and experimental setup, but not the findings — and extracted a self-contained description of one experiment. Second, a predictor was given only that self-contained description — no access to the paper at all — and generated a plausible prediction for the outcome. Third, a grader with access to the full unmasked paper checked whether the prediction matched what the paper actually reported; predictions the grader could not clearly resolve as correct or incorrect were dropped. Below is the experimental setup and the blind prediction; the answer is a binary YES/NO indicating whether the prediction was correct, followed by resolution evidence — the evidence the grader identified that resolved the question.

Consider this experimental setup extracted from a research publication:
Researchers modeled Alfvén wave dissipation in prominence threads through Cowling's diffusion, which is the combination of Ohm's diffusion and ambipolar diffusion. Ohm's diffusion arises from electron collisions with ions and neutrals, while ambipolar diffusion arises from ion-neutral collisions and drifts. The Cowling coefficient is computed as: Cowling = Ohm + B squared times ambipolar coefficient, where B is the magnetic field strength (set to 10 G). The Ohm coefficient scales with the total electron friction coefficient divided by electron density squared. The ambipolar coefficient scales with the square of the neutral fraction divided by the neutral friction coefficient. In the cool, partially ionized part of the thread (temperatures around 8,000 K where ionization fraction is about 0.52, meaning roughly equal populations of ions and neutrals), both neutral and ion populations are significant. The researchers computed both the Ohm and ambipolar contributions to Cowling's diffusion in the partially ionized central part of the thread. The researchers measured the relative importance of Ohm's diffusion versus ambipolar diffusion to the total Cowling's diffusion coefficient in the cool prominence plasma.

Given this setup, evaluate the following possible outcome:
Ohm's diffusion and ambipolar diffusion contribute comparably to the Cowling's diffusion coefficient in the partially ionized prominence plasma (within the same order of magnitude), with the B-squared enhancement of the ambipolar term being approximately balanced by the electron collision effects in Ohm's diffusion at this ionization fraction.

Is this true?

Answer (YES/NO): NO